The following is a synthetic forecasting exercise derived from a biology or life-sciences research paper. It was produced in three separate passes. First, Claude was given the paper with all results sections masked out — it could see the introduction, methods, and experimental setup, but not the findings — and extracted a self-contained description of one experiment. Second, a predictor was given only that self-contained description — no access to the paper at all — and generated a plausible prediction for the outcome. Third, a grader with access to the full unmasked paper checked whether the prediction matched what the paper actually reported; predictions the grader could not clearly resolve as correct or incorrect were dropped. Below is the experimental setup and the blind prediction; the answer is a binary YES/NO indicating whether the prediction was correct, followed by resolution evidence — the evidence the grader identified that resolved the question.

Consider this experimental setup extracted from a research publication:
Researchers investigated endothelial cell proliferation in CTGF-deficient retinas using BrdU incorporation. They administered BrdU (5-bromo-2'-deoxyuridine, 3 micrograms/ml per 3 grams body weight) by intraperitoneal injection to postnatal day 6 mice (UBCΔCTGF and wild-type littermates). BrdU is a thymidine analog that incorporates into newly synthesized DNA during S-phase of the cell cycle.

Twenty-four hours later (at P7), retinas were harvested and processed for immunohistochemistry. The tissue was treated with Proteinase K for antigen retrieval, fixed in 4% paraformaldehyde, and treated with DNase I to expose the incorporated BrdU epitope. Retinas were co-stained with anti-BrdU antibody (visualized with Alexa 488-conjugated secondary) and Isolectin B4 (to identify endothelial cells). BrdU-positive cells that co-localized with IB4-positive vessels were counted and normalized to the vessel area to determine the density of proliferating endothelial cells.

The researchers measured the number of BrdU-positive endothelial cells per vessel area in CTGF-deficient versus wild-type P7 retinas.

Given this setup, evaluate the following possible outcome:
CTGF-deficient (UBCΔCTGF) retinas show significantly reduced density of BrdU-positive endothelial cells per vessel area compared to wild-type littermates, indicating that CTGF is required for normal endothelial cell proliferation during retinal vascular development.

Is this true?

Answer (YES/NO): YES